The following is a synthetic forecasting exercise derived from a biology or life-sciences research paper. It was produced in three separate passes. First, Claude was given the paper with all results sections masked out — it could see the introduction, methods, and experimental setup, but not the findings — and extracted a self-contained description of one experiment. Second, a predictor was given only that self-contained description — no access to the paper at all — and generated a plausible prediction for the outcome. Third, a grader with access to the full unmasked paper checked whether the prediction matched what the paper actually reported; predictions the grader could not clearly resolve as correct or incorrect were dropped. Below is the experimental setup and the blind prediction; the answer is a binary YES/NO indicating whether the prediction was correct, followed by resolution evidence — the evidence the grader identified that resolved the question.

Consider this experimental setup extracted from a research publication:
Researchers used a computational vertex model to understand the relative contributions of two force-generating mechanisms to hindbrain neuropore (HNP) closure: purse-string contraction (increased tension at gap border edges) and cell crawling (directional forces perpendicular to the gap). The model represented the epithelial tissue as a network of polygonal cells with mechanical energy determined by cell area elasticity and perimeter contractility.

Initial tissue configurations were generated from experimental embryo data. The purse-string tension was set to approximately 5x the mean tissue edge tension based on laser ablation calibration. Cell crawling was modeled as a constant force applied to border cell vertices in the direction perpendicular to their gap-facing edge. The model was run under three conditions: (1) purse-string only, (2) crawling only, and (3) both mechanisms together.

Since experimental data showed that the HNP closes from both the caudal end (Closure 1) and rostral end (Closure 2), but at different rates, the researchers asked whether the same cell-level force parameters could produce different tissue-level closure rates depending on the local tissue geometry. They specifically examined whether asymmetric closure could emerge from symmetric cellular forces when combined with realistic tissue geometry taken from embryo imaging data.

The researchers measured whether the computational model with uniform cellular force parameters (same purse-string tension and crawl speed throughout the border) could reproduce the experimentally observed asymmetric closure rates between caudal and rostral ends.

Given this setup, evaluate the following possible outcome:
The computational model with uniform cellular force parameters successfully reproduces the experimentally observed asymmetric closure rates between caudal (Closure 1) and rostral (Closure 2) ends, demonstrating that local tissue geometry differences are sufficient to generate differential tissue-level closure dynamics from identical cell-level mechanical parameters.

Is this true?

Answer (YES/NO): YES